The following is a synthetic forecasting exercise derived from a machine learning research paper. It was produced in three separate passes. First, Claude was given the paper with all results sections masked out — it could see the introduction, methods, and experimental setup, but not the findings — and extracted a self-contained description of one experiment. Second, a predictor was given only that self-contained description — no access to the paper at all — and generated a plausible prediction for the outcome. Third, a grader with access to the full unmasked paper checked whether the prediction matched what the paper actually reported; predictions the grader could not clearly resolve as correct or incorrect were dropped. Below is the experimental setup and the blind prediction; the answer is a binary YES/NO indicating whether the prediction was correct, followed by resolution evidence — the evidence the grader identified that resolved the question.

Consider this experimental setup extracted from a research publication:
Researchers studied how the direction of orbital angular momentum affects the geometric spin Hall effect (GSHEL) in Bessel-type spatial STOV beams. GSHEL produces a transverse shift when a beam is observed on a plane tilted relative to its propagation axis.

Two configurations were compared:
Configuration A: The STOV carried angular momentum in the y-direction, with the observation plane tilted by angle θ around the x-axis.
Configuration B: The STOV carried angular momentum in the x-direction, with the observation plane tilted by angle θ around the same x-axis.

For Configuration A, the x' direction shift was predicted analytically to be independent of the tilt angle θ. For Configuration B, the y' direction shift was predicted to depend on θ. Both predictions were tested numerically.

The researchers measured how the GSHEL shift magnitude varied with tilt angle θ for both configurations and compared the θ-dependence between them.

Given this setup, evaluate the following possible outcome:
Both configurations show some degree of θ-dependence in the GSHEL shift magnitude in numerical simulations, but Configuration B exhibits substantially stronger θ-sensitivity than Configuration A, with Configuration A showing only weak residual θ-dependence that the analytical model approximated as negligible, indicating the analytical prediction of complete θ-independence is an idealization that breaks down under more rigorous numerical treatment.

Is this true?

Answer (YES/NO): NO